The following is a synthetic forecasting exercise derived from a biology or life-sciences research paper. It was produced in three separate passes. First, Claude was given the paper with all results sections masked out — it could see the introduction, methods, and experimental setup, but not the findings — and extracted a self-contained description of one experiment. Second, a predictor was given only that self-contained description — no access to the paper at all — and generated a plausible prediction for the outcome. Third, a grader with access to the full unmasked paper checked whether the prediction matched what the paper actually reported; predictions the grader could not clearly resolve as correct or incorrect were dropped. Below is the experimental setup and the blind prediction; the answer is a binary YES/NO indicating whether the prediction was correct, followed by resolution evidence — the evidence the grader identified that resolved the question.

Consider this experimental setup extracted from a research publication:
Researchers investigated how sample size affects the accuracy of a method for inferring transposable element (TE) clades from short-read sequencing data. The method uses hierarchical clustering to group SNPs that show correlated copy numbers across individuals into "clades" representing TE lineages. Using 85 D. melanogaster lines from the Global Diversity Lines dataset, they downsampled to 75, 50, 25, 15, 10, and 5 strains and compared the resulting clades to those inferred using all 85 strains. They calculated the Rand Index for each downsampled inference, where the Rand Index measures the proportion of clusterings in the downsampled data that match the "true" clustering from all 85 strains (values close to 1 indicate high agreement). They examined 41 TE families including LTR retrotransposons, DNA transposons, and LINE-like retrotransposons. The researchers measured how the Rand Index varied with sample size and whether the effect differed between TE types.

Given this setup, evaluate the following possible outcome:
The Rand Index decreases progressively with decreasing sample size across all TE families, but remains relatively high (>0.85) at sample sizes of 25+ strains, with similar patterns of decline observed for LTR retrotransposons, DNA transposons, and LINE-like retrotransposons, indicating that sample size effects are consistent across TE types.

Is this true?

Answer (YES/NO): NO